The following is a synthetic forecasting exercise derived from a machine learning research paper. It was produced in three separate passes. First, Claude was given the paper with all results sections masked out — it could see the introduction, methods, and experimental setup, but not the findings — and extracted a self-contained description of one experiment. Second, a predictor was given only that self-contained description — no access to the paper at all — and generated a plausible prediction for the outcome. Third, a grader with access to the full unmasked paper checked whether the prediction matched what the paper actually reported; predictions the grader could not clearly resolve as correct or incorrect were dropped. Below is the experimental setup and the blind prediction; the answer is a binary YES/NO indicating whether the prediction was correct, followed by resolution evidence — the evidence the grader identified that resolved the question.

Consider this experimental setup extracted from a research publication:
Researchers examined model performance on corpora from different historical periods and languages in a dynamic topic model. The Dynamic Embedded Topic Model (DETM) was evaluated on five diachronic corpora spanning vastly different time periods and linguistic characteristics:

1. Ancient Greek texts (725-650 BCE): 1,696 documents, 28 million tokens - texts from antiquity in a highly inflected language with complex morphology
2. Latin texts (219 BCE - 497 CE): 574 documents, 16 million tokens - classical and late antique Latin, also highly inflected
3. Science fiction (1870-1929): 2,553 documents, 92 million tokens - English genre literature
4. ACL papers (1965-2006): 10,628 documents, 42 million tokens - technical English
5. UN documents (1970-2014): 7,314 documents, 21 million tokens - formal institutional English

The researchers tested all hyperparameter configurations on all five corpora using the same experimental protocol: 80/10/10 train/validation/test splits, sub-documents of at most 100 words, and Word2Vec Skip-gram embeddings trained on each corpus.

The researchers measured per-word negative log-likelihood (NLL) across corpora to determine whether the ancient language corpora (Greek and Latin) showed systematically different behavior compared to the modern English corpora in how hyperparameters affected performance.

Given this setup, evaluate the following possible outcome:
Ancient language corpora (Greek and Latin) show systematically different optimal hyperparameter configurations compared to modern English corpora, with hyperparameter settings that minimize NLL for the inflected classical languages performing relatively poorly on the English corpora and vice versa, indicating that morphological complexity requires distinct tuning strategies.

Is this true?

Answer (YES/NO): NO